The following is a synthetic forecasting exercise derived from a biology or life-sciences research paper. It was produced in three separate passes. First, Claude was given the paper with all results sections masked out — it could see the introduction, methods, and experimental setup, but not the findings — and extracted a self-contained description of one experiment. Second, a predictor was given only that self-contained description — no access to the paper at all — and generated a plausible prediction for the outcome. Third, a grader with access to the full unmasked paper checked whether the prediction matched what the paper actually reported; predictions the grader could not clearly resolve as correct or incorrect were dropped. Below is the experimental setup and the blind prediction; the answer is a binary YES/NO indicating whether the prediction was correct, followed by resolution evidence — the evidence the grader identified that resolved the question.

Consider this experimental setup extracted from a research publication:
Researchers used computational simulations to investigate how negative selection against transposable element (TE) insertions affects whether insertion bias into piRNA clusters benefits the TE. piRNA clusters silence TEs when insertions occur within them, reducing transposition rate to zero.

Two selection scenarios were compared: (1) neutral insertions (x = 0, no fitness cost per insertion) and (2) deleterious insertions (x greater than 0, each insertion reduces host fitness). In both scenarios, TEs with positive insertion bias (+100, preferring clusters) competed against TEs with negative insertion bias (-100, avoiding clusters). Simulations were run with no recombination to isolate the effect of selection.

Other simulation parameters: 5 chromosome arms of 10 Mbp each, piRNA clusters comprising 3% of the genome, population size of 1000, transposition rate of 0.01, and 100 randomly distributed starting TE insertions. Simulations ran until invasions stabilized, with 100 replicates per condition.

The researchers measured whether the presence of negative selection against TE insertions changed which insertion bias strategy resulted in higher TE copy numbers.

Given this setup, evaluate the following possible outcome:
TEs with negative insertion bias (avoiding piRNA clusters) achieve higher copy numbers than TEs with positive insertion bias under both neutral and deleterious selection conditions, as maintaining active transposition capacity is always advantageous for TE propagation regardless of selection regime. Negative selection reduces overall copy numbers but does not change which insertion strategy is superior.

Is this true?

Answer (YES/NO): NO